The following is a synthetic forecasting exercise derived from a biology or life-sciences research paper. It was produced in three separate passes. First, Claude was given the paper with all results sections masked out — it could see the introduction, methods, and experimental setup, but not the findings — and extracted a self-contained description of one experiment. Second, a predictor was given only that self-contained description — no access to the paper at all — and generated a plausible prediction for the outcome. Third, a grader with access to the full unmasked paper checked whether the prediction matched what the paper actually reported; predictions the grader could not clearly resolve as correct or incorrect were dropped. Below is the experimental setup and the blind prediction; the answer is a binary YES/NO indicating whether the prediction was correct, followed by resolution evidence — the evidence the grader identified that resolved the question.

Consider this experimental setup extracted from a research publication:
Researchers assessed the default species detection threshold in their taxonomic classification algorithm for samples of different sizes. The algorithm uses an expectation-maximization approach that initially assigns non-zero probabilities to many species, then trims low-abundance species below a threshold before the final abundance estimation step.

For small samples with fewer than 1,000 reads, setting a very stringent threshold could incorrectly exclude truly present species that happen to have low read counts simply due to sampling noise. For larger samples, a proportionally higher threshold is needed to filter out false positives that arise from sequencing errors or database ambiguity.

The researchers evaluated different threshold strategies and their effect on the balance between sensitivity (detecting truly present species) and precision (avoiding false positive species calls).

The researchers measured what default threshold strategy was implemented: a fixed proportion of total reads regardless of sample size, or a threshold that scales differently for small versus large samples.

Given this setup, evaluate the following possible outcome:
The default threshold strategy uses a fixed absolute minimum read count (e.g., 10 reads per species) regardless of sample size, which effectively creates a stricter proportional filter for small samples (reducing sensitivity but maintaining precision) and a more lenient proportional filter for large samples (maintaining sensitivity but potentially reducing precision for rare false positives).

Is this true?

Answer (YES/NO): NO